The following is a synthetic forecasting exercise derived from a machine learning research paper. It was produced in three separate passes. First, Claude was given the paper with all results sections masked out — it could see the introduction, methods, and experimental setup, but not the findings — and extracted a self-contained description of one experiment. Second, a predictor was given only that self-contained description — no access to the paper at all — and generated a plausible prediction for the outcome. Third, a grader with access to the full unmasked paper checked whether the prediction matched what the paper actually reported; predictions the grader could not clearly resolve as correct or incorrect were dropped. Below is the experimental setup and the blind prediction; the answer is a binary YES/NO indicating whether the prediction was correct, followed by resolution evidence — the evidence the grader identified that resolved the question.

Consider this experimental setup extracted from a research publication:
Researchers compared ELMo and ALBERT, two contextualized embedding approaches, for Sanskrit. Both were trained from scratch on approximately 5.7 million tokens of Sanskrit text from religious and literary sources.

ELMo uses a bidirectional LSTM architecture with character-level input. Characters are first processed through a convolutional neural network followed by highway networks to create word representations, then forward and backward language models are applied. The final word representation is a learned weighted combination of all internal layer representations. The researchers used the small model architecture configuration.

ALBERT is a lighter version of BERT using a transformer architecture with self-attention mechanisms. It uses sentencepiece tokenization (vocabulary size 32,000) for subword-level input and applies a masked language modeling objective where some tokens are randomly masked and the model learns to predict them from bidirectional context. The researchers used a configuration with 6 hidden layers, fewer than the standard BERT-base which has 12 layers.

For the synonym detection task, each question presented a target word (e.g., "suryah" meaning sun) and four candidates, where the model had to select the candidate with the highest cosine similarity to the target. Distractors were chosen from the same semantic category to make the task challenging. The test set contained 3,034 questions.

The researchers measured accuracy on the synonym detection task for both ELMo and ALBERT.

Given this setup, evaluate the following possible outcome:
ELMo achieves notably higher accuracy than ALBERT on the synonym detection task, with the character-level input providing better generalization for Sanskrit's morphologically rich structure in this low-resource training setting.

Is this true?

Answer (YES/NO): YES